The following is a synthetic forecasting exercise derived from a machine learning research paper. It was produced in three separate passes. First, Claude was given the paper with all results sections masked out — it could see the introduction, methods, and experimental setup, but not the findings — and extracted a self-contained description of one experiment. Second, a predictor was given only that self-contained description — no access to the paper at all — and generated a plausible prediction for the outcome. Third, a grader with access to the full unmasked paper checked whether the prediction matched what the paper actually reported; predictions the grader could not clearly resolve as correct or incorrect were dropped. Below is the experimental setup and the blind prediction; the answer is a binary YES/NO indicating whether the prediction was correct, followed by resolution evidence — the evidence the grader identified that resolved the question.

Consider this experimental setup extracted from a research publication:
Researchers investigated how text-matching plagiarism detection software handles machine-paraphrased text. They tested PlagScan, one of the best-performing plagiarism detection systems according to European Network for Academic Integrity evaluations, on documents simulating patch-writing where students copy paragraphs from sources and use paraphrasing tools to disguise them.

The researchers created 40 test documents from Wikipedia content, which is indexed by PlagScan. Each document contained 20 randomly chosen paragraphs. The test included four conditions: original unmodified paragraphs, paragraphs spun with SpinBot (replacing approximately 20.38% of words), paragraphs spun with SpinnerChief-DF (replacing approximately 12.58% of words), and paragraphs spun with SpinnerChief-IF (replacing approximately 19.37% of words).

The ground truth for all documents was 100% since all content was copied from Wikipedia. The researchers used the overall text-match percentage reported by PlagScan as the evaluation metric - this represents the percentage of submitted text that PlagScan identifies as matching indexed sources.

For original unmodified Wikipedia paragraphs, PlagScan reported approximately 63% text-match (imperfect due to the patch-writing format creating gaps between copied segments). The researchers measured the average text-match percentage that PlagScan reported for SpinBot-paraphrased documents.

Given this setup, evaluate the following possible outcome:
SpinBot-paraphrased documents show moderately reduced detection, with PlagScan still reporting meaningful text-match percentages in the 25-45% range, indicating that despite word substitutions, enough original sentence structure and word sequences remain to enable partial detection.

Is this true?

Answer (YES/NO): NO